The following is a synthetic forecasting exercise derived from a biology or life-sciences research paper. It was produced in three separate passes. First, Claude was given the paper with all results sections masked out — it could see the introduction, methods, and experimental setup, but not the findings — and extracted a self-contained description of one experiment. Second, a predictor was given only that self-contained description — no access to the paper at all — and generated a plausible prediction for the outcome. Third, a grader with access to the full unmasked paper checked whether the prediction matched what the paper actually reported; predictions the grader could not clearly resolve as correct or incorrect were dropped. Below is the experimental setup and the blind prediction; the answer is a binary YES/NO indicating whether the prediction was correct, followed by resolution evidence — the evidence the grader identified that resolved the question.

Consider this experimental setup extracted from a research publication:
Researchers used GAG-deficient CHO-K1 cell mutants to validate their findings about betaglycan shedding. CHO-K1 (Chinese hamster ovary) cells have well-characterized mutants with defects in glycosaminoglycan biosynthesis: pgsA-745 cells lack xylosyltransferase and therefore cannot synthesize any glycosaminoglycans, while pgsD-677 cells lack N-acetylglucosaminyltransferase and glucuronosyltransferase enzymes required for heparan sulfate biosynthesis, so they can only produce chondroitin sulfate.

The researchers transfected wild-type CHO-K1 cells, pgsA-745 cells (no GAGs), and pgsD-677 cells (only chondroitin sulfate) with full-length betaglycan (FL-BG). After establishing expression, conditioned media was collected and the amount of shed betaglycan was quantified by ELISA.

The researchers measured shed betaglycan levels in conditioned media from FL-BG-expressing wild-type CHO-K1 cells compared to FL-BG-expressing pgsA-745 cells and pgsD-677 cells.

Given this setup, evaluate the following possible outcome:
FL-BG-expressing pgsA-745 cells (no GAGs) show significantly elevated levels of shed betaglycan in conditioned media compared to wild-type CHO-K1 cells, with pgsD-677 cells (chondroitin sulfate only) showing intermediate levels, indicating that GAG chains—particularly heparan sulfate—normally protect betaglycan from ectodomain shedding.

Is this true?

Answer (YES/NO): NO